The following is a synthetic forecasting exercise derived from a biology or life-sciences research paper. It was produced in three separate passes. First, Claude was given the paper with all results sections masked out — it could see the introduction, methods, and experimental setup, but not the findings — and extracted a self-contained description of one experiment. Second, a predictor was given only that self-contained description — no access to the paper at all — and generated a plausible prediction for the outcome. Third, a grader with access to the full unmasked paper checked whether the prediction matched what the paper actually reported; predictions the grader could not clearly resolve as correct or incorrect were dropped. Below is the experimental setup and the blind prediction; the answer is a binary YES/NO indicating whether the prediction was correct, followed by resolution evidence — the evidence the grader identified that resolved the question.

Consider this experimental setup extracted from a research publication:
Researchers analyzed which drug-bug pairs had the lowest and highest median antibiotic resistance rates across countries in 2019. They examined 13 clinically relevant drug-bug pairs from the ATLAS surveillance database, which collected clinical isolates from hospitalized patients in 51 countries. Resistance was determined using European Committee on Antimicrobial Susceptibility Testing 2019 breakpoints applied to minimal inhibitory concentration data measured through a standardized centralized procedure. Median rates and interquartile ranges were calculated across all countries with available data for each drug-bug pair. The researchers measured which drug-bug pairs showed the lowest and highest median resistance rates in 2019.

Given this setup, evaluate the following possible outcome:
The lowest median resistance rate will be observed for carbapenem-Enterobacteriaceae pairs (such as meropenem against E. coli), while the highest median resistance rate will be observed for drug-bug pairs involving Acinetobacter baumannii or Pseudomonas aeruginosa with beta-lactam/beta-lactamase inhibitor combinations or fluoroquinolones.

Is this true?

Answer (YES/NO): YES